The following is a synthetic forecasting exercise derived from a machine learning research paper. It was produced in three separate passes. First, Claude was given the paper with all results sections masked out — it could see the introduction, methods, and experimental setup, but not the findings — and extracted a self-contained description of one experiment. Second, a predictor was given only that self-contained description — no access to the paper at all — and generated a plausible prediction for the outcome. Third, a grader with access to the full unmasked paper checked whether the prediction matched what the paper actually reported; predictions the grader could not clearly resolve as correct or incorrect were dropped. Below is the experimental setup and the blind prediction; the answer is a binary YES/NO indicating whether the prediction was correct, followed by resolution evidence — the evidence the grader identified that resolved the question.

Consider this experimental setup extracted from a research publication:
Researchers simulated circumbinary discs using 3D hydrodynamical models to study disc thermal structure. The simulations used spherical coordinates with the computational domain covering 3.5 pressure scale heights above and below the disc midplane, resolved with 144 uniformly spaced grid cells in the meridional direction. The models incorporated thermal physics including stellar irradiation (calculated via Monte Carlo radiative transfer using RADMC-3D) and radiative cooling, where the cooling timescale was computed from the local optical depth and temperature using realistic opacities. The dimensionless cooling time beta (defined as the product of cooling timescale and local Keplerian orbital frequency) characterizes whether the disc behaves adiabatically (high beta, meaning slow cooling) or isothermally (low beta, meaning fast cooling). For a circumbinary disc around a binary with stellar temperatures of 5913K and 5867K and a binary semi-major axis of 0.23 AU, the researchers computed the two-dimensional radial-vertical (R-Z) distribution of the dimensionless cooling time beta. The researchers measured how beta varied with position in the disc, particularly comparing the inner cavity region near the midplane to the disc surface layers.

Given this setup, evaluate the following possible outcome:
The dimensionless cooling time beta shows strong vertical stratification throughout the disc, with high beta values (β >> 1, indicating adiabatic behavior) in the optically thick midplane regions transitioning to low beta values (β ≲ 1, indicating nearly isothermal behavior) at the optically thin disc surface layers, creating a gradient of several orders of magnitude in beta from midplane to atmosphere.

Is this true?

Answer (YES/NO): YES